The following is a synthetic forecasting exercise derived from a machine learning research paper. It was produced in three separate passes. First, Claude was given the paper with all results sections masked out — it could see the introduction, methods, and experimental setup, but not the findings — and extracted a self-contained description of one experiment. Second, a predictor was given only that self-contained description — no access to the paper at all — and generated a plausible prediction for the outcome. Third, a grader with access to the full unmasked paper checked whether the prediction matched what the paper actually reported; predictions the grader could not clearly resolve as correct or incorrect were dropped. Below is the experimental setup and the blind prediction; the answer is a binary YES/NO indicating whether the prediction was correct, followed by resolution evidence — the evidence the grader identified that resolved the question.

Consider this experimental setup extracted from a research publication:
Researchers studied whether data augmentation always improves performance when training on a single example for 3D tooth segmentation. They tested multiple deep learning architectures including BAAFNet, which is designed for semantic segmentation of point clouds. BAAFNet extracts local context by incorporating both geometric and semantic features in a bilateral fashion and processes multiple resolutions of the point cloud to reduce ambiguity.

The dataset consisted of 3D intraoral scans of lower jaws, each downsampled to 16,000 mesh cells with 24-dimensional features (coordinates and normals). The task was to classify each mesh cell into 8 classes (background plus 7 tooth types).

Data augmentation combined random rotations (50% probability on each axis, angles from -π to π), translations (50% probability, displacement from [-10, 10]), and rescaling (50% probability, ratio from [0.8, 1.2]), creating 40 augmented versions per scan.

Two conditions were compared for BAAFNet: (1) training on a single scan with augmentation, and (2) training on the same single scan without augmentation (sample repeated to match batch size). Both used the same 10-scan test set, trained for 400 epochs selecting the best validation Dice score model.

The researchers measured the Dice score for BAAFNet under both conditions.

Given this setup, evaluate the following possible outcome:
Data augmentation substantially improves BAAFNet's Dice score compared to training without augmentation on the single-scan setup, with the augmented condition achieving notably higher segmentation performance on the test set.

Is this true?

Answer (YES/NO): NO